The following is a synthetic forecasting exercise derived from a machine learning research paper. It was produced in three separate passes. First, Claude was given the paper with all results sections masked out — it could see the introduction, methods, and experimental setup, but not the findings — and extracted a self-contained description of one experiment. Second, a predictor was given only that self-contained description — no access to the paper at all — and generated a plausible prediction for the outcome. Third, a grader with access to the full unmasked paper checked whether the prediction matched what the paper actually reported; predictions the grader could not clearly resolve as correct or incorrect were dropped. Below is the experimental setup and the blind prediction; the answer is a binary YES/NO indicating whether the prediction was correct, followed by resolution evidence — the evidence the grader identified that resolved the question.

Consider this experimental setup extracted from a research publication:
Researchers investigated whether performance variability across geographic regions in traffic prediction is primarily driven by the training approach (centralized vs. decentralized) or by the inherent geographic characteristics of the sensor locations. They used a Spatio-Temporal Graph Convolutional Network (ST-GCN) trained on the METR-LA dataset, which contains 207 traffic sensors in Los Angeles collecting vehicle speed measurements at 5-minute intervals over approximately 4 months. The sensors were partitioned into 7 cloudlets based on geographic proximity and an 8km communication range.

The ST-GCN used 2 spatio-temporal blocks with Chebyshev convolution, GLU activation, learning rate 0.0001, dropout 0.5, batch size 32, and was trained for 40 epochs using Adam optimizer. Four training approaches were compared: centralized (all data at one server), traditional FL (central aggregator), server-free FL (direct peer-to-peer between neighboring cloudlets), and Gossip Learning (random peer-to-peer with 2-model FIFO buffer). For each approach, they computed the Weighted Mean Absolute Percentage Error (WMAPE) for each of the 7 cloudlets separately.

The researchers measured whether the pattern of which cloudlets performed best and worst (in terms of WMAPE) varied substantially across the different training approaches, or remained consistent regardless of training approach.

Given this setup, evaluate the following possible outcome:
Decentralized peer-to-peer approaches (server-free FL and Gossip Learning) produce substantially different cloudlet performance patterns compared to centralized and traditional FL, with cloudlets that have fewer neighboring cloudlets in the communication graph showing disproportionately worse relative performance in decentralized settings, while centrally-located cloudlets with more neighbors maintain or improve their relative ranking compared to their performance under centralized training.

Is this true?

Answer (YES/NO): NO